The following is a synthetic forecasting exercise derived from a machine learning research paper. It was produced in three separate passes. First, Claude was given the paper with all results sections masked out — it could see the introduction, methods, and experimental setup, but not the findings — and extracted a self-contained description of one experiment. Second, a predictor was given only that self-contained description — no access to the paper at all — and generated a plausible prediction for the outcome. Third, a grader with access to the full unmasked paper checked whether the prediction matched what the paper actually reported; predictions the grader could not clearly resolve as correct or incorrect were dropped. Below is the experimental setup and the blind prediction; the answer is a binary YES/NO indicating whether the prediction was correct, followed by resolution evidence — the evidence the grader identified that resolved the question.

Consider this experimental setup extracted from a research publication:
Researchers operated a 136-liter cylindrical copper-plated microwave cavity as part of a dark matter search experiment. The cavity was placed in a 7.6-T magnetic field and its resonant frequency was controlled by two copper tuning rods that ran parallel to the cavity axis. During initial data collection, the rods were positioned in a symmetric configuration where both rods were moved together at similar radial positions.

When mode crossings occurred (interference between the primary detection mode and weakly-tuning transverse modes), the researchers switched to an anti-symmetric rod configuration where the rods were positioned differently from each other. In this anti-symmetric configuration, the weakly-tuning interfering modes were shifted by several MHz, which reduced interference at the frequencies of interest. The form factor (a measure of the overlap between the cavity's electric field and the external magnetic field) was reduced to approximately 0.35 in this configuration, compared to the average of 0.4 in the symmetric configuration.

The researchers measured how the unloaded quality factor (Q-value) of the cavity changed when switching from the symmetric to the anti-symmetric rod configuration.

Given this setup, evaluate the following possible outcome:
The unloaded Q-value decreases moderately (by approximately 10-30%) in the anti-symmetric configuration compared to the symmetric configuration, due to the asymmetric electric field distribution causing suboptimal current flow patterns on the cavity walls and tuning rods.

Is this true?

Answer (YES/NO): NO